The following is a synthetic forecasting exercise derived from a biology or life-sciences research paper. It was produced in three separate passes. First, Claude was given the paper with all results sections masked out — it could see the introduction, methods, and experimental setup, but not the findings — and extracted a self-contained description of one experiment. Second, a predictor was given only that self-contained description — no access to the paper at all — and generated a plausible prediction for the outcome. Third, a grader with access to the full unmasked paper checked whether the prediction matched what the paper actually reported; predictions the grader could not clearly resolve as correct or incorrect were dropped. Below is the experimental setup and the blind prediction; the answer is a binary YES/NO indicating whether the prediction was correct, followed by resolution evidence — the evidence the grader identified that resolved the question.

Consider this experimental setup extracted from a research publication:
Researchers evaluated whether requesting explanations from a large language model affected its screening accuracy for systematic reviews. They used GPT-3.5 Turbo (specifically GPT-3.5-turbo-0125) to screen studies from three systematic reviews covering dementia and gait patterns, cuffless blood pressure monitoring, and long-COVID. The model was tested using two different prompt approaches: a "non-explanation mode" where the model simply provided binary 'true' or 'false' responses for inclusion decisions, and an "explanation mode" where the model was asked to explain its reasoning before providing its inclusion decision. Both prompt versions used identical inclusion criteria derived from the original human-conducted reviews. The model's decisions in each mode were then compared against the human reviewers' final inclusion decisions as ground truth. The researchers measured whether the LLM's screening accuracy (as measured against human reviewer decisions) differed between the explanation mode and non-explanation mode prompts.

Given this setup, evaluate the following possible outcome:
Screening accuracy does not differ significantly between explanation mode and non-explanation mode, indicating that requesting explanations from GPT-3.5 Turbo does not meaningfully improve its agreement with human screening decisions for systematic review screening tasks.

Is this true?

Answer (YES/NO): NO